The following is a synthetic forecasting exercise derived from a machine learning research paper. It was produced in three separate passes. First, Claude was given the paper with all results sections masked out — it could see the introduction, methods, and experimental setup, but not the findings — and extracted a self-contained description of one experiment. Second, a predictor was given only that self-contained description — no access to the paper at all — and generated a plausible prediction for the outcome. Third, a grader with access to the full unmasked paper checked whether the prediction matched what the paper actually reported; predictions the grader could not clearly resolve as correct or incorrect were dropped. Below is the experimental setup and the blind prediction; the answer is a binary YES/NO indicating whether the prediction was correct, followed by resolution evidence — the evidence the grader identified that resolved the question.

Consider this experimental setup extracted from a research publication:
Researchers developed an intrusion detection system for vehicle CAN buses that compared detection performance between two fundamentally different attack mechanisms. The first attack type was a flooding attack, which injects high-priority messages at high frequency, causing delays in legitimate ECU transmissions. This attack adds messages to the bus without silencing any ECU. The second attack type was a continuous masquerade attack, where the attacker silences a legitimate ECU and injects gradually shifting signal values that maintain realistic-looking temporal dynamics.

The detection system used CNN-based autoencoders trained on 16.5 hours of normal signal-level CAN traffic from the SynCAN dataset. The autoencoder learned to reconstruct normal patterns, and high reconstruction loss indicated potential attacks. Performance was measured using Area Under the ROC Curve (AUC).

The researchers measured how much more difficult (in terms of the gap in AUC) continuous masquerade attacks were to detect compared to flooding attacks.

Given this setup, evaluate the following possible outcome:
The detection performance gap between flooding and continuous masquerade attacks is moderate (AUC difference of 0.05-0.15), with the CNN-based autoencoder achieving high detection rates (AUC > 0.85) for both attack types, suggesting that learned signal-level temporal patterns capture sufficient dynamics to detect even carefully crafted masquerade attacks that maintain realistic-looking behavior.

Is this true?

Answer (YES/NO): YES